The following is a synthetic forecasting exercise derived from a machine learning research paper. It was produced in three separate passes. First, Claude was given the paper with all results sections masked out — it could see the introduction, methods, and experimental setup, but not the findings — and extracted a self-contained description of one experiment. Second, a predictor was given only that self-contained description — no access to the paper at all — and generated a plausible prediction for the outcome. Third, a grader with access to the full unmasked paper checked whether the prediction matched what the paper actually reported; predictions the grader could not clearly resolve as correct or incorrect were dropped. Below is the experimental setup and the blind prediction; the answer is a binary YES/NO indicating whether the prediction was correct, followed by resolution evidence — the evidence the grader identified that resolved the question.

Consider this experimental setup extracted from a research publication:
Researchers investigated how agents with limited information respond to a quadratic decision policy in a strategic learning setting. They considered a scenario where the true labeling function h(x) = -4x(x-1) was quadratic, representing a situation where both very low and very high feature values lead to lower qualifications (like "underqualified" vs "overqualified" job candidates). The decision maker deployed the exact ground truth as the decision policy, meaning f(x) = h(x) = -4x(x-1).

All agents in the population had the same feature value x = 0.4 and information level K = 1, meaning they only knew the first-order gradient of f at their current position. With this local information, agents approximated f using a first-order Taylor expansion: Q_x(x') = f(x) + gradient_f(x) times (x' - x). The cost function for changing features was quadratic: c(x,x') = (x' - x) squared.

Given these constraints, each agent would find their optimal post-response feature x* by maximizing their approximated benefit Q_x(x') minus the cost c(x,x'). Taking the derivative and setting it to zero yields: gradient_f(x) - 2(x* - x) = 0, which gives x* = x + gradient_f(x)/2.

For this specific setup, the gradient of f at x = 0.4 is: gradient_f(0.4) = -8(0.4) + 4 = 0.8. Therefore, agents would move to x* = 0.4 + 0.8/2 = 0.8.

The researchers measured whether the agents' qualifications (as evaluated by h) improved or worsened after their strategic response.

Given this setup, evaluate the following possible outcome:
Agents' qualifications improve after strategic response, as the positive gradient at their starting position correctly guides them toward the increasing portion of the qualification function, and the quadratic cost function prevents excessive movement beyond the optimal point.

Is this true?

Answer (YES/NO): NO